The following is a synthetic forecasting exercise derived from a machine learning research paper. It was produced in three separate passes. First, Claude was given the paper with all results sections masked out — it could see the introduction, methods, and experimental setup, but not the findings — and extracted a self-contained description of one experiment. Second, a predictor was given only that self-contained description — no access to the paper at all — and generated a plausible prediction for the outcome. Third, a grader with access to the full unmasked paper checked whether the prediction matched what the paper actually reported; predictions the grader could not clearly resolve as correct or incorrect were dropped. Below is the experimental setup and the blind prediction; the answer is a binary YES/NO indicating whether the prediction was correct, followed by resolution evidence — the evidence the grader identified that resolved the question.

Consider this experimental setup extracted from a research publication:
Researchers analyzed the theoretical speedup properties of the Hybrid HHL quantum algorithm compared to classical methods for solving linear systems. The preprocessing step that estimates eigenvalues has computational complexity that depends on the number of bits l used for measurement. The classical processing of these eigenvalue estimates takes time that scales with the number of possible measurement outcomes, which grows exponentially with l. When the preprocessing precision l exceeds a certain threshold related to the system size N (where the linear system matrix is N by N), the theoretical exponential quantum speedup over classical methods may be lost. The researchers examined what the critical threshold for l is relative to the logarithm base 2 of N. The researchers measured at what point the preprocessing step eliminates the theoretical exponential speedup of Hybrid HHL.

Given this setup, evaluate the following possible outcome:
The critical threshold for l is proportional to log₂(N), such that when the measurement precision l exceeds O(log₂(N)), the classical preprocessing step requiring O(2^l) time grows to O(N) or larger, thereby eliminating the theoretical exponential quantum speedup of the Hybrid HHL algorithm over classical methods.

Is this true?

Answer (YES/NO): NO